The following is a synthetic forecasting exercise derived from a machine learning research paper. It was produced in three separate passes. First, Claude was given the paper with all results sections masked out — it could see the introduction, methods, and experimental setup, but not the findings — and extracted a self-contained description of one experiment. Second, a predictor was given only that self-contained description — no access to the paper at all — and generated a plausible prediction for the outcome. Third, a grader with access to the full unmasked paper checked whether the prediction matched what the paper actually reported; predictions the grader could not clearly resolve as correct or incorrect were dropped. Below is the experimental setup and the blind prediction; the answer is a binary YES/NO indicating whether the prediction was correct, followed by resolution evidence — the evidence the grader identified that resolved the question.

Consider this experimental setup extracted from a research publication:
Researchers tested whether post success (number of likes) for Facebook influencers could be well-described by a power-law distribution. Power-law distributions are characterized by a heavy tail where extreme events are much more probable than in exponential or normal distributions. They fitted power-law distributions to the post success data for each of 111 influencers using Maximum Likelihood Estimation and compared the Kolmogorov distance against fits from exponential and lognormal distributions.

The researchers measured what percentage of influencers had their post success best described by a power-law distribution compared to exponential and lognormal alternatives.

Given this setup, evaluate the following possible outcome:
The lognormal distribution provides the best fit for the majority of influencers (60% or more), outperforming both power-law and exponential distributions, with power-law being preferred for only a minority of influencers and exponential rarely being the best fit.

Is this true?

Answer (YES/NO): YES